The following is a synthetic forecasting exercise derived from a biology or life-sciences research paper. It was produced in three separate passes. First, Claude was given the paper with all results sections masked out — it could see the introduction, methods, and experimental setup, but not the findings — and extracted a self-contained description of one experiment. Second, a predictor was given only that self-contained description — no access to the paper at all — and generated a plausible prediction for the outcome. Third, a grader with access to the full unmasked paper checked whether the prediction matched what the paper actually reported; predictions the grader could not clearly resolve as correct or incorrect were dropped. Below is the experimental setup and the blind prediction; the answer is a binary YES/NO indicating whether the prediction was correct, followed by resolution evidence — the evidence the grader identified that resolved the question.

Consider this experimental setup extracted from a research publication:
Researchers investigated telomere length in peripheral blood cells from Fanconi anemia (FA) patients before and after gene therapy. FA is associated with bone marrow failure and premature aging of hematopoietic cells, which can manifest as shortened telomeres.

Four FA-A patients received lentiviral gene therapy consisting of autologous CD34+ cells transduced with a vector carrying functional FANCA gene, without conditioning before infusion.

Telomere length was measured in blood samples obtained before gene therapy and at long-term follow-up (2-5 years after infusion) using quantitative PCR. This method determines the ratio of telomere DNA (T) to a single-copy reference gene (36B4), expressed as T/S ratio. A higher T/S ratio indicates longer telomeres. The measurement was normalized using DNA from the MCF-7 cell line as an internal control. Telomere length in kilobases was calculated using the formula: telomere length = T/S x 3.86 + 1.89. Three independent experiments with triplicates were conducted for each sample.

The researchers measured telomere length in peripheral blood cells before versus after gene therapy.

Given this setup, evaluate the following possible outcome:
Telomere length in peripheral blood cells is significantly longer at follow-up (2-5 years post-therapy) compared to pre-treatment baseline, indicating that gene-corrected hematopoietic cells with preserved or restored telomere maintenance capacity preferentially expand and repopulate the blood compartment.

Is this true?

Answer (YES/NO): NO